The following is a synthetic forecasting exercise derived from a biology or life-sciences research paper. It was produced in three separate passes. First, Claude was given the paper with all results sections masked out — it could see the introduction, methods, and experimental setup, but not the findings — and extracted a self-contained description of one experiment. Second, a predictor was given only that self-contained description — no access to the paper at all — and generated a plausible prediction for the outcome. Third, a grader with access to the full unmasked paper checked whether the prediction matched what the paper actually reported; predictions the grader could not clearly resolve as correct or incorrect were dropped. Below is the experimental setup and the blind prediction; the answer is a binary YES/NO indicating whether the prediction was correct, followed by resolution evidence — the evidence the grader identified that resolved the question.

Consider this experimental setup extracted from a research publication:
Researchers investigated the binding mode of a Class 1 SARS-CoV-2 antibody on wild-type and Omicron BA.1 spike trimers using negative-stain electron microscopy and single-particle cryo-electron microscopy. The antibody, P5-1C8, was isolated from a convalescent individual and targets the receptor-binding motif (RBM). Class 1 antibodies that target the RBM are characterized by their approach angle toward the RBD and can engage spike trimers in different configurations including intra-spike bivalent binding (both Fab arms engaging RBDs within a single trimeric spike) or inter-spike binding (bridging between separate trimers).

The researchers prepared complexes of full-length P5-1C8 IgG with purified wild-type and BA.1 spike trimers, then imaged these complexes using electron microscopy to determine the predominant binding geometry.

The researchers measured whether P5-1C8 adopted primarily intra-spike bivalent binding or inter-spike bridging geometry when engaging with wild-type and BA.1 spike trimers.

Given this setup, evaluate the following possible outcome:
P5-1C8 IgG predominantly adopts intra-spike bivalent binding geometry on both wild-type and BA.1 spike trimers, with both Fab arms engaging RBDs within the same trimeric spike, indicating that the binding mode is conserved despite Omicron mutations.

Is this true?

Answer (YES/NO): YES